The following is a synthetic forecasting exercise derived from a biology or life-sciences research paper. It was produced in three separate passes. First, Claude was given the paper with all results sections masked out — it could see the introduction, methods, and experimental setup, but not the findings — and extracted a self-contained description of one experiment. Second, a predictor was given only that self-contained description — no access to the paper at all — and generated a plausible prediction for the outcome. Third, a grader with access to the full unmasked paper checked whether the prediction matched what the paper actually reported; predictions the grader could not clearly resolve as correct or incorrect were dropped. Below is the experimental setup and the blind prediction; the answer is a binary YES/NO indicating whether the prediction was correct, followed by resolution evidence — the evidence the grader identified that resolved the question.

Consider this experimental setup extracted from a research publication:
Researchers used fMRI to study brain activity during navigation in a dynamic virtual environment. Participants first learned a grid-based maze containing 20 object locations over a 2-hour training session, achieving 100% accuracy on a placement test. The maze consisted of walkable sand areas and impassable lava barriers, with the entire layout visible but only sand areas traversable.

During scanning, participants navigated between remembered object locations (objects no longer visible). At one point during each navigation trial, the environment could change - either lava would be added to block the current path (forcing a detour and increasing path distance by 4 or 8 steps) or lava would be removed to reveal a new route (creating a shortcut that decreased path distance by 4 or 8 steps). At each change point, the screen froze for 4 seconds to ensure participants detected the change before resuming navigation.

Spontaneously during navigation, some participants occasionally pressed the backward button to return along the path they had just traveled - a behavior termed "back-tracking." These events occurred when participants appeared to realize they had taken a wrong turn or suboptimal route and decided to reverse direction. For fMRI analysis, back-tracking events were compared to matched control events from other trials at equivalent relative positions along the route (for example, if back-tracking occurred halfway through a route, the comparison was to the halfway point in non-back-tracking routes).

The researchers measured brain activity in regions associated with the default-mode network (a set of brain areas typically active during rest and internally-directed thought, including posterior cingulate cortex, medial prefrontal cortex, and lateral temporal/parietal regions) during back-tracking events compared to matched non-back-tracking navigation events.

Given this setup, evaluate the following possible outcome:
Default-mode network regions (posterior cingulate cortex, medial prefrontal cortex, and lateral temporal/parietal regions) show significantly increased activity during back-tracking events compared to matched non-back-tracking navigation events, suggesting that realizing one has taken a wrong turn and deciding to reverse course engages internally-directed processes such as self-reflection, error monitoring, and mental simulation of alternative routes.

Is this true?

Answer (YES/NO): NO